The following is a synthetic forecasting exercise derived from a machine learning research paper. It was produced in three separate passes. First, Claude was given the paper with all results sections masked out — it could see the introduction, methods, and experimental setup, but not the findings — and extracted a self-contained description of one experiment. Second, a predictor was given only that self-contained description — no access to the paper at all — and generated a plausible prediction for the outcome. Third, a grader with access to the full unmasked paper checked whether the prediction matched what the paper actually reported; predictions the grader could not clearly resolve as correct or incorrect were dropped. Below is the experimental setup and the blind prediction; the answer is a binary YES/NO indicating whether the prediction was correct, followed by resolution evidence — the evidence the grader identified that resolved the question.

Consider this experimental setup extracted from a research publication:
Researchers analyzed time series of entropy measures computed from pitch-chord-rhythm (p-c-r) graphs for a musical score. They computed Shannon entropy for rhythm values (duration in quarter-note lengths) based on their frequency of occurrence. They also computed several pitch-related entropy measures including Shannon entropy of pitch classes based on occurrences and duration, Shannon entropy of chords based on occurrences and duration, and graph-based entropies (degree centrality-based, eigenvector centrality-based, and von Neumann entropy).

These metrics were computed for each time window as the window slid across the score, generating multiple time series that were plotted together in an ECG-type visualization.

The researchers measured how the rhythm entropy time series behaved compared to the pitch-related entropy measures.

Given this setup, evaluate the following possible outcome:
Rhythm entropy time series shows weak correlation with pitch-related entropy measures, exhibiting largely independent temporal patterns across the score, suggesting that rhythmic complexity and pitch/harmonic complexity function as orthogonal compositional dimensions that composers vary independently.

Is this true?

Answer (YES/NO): YES